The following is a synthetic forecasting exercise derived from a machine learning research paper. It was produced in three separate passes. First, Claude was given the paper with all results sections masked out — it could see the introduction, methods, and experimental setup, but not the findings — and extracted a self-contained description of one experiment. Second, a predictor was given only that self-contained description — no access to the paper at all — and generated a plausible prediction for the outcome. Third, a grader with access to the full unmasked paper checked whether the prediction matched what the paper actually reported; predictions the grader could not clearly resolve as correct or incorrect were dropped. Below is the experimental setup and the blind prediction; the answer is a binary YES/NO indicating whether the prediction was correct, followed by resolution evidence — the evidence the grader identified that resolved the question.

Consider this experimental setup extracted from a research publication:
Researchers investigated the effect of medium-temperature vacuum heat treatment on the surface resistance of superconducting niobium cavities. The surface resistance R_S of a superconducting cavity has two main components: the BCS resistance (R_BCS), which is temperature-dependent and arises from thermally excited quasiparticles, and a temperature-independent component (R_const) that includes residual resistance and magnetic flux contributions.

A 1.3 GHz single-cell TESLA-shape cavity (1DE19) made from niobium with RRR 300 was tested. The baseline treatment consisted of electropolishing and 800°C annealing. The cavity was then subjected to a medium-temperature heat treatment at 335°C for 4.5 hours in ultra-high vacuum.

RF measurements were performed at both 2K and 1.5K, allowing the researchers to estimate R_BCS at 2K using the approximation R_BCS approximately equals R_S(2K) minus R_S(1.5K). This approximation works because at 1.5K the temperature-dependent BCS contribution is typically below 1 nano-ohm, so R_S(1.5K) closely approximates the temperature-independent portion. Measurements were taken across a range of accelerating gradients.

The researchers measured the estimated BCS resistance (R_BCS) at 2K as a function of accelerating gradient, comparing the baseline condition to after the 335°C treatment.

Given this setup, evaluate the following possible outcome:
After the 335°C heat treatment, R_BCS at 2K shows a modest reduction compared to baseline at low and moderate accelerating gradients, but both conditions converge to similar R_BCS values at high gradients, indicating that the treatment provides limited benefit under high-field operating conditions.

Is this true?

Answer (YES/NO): NO